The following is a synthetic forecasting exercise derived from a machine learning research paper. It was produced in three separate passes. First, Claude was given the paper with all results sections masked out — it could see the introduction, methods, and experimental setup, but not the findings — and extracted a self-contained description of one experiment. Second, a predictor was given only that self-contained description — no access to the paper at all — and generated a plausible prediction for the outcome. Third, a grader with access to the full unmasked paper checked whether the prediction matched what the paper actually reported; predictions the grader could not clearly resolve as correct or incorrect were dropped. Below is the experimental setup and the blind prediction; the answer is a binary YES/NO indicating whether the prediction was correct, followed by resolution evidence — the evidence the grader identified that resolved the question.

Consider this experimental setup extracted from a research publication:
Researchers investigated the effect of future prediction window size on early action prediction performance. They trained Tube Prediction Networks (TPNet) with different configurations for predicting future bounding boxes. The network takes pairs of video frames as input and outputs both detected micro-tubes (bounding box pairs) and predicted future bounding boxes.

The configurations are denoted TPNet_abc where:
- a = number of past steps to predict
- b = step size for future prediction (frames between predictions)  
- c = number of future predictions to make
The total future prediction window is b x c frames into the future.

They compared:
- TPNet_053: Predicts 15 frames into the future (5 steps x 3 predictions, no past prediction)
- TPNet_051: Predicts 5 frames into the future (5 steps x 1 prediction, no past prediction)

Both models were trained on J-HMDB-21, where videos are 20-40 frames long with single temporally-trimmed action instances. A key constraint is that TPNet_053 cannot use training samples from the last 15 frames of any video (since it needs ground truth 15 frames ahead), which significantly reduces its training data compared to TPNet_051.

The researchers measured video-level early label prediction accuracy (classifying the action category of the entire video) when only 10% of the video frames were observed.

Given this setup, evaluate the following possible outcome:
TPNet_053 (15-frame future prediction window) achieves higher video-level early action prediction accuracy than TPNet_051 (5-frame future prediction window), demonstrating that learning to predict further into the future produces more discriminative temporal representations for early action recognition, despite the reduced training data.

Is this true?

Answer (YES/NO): NO